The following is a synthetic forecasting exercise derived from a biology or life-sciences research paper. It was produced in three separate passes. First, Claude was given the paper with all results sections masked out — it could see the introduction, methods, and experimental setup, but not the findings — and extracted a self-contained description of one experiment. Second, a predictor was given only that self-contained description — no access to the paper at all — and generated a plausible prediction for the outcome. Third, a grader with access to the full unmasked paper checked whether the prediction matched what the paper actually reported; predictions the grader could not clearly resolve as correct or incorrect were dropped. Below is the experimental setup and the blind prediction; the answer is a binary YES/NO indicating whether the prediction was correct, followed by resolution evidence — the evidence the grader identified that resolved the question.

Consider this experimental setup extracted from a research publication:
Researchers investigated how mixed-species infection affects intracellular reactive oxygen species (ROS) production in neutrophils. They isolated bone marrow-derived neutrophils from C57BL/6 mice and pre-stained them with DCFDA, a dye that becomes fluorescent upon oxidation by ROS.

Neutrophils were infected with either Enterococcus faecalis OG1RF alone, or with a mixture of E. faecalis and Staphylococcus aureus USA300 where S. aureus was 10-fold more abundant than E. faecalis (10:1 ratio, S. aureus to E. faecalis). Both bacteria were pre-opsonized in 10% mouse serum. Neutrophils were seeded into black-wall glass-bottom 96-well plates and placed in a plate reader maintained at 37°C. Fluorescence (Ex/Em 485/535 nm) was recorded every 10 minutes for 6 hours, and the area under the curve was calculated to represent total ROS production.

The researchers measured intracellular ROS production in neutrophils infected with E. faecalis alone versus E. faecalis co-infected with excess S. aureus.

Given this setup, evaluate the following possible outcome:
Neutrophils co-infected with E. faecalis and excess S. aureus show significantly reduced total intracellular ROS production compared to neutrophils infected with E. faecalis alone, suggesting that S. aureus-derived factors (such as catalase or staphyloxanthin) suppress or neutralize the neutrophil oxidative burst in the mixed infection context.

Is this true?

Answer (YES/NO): YES